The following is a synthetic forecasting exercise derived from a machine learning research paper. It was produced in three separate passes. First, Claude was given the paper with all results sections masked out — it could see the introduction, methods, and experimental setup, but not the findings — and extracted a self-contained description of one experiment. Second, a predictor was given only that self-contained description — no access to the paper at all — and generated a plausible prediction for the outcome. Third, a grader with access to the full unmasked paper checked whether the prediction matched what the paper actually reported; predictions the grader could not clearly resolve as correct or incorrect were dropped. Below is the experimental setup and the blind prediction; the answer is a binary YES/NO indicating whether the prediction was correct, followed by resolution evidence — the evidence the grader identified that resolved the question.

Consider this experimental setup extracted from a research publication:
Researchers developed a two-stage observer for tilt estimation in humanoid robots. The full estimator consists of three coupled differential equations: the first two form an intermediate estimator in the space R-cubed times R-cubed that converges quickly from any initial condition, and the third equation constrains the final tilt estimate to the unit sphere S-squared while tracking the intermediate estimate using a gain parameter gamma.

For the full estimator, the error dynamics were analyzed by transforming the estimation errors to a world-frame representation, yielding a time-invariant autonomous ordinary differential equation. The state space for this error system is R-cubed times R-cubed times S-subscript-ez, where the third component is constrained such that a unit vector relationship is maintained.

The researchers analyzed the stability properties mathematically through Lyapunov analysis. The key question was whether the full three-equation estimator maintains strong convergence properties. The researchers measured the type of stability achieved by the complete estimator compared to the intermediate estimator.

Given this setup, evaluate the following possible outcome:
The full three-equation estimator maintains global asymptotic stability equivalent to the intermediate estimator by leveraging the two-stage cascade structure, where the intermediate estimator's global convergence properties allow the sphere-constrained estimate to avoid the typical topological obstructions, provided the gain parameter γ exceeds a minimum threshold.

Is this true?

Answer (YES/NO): NO